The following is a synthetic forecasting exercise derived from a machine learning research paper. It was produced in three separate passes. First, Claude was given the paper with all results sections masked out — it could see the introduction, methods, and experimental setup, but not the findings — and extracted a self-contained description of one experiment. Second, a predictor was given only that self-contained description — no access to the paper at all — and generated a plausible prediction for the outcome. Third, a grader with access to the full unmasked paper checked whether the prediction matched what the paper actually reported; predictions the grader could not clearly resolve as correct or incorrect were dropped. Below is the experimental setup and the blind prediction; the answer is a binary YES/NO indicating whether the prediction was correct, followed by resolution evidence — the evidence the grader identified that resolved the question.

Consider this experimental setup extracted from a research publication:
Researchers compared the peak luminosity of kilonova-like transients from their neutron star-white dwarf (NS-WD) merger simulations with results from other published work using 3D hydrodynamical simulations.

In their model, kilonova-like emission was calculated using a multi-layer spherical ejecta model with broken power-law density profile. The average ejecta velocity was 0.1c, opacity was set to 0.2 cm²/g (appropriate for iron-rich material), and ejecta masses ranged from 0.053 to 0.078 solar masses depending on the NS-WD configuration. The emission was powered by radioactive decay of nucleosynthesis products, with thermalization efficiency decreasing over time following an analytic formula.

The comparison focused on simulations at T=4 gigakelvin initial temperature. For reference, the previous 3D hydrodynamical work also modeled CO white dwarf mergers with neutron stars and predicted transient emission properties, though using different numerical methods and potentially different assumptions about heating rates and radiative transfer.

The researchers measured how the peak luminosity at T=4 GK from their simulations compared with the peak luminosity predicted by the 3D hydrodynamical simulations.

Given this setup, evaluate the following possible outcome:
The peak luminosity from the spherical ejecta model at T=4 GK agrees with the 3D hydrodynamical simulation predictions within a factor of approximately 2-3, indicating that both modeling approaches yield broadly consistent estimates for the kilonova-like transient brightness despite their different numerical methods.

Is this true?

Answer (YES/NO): YES